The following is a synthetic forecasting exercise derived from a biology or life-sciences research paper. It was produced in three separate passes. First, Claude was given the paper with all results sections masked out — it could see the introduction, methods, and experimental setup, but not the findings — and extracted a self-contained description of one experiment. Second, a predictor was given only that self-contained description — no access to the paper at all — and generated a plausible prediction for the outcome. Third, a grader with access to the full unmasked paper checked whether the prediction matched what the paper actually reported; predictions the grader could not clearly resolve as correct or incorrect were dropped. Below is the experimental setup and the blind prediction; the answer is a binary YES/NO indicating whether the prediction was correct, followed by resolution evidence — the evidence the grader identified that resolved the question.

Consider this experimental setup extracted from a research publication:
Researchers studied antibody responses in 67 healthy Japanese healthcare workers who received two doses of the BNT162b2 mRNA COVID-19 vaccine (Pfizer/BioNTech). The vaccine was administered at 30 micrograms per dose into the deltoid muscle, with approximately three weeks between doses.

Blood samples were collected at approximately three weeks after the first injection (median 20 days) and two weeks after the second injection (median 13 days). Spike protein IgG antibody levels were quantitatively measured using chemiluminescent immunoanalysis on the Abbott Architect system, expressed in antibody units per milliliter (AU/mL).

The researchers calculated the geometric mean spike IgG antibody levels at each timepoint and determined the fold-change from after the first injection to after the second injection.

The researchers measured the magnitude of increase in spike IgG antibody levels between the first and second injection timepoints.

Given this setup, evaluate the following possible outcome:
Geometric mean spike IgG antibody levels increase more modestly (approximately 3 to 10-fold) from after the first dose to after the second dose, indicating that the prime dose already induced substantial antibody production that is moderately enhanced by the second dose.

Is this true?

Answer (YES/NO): NO